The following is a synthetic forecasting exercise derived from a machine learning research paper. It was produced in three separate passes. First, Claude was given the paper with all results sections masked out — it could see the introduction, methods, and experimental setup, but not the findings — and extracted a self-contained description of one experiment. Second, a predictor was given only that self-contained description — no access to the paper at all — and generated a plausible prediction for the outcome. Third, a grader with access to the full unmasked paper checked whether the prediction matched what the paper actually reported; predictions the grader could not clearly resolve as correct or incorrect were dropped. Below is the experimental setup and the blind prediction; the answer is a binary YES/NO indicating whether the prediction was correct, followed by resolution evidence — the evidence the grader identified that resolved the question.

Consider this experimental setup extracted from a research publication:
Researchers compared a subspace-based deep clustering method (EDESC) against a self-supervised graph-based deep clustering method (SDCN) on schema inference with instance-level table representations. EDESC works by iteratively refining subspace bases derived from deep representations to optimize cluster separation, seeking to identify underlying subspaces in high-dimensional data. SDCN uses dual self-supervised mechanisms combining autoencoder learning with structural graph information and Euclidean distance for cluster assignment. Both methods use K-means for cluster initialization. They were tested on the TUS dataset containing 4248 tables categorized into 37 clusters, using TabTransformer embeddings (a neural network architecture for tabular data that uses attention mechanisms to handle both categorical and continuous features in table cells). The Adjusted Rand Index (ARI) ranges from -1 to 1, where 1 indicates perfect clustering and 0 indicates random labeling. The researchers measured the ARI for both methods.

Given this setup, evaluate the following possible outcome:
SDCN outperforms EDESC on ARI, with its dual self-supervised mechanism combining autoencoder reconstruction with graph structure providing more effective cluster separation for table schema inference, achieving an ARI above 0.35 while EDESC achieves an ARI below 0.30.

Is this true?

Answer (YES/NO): NO